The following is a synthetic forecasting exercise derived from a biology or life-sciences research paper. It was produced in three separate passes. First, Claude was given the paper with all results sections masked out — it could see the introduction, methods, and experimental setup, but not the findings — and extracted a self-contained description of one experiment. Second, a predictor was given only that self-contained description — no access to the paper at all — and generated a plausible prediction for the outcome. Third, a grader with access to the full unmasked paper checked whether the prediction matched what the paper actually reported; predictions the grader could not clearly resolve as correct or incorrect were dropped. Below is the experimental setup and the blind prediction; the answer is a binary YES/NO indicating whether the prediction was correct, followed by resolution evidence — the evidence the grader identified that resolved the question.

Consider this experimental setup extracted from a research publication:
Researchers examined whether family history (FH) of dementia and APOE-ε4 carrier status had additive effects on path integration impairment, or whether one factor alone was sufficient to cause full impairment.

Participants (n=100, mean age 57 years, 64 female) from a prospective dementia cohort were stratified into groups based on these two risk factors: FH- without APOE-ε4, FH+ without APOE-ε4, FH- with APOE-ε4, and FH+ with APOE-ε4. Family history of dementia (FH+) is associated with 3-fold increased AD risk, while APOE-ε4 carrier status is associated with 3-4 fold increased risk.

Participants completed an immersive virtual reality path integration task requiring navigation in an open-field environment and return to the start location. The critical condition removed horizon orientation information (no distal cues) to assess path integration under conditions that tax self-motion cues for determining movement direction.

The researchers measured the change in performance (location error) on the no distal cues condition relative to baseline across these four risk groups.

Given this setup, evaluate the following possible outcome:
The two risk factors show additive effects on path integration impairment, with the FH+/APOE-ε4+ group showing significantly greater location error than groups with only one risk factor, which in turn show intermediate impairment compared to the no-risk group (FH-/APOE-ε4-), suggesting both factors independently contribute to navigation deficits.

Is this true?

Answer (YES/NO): NO